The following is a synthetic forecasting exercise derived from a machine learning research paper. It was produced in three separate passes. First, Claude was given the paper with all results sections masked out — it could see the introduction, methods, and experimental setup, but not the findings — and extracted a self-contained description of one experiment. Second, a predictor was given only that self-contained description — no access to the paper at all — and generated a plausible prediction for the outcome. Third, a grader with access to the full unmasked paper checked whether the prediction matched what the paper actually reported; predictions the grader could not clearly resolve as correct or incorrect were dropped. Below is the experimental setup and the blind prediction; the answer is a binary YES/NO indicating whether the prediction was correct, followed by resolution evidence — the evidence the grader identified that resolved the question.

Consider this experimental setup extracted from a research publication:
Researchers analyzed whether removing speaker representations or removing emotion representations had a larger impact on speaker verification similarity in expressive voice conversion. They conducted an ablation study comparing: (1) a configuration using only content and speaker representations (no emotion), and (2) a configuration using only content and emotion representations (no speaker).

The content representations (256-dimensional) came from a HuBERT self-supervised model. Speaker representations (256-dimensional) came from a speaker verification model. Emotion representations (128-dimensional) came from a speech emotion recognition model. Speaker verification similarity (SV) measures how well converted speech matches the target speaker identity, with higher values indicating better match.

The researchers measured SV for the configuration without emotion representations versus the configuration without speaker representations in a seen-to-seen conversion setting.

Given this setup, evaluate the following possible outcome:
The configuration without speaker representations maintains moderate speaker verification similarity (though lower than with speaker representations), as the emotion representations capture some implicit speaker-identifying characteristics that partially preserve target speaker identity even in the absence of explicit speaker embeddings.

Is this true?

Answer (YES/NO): NO